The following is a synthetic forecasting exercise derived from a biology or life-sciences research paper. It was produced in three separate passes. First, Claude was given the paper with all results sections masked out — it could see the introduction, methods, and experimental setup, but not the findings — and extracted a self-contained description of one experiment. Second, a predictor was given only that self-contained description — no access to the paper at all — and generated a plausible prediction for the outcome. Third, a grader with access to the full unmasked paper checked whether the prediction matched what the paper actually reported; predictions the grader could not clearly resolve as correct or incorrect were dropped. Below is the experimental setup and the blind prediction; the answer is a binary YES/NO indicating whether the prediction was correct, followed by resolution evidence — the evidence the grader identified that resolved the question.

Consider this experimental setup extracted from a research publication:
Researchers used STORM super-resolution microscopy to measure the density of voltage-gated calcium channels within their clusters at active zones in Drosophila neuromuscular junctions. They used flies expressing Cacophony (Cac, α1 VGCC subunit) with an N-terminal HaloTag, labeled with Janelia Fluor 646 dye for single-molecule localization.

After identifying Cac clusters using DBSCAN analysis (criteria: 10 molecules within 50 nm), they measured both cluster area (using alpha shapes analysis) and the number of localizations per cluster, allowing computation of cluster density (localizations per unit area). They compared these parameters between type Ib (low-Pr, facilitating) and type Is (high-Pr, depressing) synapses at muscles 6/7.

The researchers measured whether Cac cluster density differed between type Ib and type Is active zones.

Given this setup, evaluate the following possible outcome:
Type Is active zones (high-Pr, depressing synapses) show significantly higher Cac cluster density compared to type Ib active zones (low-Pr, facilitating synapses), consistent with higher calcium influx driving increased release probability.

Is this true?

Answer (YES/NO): YES